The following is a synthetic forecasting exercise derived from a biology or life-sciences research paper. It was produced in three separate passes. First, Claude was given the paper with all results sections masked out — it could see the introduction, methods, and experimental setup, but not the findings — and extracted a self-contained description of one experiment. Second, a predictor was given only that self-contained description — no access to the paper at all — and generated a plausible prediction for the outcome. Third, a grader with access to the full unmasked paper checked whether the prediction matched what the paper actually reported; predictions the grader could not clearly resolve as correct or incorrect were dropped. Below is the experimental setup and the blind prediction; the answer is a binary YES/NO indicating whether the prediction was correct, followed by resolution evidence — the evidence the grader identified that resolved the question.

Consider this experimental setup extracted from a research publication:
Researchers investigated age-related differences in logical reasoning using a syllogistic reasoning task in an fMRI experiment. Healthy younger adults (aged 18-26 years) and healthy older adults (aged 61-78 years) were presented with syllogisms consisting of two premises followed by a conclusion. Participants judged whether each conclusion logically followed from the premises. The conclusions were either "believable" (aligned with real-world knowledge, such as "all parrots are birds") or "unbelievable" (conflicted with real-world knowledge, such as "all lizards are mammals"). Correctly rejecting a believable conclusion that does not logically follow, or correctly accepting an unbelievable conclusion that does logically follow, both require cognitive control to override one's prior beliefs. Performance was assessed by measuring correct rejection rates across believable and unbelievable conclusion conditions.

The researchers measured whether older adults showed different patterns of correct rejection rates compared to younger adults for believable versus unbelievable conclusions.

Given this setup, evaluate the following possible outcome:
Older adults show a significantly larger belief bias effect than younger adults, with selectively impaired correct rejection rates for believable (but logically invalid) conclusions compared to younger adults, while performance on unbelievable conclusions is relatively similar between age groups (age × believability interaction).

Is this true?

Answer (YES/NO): YES